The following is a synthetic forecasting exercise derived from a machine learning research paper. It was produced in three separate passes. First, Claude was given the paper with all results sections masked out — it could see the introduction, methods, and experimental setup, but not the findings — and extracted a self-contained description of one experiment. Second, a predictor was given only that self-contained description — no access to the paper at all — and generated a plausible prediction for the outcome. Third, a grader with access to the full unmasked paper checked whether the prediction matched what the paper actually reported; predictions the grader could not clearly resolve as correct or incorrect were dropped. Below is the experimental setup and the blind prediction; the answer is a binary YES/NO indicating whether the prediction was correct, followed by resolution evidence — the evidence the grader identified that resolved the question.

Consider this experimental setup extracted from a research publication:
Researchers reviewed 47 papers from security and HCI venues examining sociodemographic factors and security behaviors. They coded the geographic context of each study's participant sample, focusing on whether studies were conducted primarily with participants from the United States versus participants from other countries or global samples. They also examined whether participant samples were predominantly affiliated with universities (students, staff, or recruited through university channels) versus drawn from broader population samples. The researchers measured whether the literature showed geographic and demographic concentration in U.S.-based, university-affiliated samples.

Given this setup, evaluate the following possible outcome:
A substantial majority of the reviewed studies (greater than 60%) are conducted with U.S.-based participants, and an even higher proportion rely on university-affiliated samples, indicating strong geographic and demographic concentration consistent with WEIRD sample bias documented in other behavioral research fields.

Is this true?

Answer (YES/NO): NO